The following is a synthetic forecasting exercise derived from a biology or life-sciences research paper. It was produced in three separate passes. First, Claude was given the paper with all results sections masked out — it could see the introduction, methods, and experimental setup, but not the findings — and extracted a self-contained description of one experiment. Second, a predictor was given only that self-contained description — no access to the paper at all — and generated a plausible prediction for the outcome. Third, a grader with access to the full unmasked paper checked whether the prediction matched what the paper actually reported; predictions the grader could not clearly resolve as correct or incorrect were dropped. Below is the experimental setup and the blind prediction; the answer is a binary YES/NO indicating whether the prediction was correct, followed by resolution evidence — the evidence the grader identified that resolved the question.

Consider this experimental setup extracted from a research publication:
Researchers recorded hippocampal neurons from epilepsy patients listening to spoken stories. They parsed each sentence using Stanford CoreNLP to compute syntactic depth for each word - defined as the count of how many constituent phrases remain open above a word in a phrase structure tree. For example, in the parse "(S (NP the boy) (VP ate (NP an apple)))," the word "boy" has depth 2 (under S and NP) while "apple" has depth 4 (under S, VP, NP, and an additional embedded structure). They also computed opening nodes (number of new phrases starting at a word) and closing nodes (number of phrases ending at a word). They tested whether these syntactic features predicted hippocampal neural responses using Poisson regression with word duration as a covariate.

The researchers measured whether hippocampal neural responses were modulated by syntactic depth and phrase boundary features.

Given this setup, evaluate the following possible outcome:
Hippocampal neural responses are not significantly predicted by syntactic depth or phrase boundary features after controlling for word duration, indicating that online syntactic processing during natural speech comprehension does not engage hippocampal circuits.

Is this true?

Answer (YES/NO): NO